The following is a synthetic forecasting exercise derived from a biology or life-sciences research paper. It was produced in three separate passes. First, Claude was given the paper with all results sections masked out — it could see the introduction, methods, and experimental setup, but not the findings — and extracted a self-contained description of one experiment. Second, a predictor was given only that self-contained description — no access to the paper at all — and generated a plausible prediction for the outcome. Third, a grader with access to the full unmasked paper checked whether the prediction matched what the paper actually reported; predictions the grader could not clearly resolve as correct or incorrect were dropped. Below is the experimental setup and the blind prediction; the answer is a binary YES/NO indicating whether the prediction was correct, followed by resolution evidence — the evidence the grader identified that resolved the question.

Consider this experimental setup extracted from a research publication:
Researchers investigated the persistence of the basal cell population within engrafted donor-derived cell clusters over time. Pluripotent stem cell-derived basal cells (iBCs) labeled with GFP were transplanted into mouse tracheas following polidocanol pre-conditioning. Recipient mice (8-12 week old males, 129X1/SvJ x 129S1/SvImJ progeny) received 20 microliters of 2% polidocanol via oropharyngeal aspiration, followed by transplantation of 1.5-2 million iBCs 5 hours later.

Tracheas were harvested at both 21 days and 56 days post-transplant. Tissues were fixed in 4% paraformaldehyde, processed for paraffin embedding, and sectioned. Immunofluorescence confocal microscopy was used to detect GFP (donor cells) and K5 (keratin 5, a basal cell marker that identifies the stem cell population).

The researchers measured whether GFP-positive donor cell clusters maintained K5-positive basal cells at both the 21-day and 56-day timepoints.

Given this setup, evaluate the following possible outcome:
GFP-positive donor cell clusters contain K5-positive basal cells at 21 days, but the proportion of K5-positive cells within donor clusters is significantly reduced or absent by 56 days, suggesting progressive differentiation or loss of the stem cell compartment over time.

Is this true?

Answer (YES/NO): NO